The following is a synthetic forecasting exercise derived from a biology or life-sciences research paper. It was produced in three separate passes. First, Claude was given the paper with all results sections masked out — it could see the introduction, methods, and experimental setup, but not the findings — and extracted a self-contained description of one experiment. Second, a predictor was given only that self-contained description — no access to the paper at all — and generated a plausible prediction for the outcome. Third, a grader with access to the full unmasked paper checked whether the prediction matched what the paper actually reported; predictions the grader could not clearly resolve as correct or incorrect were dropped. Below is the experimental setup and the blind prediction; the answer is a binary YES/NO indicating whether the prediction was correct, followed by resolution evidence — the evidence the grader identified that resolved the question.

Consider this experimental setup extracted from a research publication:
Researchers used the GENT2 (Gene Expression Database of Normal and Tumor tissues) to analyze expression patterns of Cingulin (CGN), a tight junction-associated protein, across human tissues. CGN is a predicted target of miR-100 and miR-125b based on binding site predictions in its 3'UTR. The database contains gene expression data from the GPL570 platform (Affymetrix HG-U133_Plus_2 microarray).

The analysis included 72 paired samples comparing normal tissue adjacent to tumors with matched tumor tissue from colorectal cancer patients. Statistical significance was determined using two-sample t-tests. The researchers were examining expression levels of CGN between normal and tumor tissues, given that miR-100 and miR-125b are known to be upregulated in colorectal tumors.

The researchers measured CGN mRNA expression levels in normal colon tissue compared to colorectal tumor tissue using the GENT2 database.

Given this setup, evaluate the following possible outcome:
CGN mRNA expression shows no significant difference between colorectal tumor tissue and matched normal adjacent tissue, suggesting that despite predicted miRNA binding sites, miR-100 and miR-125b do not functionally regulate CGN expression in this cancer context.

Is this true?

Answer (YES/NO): NO